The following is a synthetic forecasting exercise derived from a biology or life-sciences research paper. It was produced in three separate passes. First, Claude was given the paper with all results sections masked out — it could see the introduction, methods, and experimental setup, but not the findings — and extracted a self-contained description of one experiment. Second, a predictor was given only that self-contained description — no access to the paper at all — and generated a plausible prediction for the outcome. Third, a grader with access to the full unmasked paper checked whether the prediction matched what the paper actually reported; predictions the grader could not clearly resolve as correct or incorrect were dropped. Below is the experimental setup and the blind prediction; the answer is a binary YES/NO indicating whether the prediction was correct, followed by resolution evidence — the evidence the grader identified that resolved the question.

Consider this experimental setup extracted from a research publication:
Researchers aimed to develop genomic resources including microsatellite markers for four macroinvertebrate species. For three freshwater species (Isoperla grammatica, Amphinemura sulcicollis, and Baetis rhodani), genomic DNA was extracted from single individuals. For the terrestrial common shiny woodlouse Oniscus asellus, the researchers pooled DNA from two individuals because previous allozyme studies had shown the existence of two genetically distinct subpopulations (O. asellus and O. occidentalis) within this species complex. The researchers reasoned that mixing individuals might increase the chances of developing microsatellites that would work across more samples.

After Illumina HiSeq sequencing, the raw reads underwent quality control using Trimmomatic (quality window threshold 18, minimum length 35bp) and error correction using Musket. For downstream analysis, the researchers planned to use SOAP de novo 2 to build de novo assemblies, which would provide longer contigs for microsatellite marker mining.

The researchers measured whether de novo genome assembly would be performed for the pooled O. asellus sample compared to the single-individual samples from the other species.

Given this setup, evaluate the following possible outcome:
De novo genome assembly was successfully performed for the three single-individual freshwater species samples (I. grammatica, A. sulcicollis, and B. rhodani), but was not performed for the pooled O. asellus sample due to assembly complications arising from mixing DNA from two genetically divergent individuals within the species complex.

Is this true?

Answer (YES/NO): YES